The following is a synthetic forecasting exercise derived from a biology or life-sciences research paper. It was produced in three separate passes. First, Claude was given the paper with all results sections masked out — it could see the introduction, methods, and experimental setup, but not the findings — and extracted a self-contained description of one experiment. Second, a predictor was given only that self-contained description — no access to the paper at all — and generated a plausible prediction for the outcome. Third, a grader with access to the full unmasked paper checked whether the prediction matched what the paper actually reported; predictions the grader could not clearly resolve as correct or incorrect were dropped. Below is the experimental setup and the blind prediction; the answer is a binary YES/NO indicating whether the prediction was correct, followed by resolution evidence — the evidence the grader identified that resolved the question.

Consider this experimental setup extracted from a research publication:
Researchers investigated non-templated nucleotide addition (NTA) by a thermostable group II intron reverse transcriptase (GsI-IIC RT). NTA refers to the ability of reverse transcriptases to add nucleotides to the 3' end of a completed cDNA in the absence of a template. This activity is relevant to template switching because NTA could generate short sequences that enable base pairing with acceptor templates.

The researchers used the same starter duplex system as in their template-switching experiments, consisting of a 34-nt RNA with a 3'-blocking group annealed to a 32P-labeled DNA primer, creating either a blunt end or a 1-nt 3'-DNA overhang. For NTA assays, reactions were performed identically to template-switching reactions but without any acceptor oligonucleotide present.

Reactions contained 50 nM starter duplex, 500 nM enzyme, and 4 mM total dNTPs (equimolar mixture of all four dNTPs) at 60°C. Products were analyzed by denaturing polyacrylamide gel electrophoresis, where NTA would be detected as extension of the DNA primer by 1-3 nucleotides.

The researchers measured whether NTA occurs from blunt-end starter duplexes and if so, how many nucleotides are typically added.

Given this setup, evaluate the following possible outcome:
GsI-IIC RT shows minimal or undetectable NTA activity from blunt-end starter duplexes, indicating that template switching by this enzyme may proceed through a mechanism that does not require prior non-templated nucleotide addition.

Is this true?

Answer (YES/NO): NO